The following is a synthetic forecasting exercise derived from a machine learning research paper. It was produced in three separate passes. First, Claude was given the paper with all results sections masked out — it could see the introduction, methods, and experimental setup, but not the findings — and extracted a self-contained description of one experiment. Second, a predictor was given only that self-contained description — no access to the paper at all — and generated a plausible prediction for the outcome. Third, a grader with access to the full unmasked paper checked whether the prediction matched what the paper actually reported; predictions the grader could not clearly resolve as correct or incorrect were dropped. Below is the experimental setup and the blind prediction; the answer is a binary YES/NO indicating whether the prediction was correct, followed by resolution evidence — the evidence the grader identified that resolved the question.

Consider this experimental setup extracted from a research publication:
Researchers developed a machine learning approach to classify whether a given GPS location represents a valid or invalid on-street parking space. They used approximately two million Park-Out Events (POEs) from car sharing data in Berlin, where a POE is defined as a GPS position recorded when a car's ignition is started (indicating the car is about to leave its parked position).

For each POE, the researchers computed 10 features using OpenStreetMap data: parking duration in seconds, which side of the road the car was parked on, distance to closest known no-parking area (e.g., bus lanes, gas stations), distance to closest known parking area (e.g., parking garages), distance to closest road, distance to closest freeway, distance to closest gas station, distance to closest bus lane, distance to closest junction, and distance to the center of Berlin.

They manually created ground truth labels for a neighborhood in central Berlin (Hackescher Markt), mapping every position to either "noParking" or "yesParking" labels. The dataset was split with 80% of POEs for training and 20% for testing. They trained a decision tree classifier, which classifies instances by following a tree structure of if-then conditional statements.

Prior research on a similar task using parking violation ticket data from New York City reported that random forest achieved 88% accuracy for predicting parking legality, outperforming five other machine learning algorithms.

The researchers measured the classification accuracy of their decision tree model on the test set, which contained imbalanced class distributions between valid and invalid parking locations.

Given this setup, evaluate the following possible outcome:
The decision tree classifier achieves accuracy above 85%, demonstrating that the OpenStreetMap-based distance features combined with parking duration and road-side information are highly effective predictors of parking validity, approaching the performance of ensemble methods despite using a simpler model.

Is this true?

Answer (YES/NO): YES